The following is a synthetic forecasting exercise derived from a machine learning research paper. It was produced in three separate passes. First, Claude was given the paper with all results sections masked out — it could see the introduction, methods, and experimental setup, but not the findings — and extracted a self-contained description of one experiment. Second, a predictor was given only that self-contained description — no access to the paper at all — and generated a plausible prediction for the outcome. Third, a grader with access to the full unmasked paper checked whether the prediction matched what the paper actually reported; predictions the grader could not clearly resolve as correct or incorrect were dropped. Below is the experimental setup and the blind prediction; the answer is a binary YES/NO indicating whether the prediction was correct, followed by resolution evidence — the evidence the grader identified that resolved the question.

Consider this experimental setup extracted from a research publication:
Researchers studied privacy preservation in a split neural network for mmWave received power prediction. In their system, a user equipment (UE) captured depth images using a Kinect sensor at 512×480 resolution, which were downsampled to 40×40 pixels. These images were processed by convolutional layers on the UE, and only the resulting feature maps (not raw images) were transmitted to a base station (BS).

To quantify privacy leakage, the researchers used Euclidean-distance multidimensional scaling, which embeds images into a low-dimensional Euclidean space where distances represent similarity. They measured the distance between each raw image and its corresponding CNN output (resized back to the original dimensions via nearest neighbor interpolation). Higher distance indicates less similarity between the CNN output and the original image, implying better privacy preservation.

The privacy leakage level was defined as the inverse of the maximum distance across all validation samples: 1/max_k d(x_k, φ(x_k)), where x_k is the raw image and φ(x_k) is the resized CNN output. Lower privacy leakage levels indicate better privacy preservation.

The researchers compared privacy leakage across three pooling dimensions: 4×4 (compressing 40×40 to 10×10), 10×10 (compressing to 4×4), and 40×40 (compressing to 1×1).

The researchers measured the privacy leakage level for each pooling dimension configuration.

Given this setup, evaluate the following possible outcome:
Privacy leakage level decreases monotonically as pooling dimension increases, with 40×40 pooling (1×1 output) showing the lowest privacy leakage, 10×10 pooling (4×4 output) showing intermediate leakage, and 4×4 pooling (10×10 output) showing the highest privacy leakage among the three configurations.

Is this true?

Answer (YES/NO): YES